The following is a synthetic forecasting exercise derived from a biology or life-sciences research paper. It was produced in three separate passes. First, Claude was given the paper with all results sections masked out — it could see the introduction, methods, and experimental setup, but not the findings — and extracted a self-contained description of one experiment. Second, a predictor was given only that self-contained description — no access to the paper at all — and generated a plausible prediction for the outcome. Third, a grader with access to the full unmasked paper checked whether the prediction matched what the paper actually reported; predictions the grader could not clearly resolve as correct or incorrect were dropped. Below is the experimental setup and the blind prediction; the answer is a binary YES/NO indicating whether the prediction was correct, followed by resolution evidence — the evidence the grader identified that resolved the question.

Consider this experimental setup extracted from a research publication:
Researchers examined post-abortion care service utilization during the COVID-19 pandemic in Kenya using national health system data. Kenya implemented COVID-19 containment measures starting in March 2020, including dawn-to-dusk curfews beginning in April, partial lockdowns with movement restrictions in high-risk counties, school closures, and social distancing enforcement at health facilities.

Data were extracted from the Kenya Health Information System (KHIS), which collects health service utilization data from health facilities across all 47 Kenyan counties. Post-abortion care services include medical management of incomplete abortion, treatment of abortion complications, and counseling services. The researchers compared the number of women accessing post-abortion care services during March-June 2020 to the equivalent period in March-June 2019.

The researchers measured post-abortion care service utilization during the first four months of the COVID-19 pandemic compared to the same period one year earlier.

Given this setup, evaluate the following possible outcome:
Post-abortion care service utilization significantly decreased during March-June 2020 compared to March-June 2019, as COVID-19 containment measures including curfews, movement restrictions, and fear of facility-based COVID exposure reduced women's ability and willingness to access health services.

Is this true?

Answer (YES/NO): NO